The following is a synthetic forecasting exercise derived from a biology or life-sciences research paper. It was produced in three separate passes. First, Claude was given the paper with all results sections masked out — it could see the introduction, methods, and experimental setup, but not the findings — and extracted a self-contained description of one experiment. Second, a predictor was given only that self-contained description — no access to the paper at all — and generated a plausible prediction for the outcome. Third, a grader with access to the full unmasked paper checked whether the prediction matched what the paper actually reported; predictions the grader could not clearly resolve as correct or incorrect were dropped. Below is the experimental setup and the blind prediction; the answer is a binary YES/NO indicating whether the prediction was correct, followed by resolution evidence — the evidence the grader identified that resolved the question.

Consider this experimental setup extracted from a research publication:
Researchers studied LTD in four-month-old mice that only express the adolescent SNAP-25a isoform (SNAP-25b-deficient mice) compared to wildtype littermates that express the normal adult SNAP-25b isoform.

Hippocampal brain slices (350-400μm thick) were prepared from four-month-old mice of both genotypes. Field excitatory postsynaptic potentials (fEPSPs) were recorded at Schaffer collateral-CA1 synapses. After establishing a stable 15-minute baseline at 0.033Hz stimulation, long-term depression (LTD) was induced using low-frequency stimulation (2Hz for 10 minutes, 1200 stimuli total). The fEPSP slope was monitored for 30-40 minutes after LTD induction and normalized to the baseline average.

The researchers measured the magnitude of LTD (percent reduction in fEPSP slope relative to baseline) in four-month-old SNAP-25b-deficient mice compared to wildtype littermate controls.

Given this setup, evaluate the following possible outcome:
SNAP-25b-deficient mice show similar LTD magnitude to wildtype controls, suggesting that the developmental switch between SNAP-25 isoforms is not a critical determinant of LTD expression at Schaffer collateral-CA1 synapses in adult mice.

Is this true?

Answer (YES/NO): NO